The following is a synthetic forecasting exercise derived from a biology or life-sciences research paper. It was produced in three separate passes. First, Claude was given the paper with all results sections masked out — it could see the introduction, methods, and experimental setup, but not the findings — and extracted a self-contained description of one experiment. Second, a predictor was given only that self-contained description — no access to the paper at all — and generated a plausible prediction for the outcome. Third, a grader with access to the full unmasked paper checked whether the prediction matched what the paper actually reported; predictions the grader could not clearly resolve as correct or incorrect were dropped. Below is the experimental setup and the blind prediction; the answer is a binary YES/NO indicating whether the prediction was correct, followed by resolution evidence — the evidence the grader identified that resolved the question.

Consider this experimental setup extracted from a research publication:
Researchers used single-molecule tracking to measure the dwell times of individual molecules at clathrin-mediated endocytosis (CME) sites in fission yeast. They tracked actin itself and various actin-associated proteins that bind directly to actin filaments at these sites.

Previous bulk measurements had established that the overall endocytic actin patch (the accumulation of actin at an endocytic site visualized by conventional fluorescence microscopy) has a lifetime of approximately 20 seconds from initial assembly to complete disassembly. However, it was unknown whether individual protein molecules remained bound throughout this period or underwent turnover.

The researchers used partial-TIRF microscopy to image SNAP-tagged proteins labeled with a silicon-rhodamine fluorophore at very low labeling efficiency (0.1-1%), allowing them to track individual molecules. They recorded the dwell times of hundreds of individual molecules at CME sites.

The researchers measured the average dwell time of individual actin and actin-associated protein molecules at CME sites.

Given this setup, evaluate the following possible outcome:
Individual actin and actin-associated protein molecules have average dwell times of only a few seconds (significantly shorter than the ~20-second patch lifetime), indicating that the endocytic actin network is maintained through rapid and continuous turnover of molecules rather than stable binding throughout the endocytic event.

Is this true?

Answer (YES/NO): YES